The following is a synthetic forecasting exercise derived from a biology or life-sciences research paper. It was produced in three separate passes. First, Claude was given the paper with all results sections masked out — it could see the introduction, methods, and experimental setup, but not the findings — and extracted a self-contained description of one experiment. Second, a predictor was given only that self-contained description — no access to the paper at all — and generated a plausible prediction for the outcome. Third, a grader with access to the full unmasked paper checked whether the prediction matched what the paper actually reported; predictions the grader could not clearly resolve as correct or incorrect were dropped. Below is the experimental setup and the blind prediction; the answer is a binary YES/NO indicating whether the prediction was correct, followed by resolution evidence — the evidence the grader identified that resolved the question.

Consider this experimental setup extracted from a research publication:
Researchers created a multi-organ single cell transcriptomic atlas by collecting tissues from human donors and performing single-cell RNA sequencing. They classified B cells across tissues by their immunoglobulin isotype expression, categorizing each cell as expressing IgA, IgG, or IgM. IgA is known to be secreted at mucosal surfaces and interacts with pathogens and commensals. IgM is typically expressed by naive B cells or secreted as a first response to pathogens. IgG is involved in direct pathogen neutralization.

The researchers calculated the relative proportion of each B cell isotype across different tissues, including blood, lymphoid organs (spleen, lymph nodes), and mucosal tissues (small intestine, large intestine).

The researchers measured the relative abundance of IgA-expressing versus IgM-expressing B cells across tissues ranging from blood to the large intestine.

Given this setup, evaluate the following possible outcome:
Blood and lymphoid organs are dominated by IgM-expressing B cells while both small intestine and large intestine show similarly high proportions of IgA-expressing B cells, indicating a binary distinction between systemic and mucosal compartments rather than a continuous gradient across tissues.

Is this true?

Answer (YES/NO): NO